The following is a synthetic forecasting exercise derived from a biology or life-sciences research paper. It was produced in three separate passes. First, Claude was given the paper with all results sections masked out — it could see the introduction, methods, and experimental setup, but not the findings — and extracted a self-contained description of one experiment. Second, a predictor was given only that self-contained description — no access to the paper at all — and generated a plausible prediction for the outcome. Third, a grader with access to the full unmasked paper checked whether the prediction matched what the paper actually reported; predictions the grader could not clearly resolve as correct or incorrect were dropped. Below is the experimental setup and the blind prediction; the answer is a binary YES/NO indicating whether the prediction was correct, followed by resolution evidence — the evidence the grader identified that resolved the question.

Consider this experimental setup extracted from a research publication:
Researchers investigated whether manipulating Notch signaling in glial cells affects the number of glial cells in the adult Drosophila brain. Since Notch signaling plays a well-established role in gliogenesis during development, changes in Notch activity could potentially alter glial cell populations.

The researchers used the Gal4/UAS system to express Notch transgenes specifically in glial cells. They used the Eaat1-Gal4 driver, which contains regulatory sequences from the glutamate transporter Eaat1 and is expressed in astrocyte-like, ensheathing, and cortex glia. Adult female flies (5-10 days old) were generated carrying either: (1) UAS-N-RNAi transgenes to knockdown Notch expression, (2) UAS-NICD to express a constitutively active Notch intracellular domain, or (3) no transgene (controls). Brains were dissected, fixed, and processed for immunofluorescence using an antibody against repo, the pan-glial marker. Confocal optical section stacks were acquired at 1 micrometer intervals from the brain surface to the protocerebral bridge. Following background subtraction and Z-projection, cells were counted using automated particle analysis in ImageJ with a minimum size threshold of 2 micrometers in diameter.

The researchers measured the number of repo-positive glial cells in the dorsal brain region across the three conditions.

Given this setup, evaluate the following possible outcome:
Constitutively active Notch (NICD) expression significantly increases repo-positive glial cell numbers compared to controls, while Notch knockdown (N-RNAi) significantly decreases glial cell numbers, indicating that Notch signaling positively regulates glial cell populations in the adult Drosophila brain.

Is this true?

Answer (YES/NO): NO